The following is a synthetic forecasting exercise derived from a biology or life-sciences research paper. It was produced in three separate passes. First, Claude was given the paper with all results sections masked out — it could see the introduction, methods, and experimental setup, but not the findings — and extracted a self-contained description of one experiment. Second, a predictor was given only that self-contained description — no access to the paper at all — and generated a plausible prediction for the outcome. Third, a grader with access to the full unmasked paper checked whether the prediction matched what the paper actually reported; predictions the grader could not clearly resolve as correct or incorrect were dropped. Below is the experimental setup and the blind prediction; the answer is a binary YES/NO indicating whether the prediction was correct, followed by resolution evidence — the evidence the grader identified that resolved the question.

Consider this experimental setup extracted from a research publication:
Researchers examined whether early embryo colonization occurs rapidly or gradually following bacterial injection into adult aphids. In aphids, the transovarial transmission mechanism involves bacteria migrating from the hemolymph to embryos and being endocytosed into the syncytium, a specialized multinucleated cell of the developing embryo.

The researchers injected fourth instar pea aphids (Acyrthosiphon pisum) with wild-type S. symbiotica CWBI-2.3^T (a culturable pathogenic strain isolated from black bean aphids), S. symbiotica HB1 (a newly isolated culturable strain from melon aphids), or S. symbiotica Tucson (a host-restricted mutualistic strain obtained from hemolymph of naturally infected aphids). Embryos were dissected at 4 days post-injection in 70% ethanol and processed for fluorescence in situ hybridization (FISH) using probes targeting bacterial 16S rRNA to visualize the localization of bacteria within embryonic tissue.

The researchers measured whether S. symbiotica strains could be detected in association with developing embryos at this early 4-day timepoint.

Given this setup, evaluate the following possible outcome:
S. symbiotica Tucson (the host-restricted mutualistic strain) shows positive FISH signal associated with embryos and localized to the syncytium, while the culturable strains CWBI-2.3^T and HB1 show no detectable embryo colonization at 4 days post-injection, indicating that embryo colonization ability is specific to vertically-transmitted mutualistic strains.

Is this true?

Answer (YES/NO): NO